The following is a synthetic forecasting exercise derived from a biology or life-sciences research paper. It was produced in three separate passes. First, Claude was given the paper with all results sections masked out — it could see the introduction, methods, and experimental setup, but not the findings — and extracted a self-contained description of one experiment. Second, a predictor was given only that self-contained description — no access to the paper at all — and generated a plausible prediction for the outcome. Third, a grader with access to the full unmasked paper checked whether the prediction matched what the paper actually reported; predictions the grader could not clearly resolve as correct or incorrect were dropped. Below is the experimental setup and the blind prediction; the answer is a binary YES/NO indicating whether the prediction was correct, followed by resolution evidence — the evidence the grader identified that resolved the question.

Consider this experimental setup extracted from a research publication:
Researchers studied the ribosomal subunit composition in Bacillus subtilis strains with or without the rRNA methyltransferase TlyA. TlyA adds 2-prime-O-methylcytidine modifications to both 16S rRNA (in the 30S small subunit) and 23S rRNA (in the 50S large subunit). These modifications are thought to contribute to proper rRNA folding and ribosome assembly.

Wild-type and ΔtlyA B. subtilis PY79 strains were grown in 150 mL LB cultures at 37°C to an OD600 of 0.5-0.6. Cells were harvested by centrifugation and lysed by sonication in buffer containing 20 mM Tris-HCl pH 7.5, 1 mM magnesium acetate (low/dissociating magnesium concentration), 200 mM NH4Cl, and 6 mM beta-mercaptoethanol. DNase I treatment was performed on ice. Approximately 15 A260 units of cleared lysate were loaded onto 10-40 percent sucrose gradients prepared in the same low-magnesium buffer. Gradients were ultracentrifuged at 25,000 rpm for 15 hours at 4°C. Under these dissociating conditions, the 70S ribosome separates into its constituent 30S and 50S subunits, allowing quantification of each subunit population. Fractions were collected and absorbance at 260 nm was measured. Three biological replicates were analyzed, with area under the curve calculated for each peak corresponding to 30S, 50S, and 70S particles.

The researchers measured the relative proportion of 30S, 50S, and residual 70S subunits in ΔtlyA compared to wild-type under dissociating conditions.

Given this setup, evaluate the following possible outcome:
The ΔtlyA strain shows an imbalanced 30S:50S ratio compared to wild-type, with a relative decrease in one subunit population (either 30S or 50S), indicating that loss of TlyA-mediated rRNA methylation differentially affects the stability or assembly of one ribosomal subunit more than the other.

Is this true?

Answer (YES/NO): NO